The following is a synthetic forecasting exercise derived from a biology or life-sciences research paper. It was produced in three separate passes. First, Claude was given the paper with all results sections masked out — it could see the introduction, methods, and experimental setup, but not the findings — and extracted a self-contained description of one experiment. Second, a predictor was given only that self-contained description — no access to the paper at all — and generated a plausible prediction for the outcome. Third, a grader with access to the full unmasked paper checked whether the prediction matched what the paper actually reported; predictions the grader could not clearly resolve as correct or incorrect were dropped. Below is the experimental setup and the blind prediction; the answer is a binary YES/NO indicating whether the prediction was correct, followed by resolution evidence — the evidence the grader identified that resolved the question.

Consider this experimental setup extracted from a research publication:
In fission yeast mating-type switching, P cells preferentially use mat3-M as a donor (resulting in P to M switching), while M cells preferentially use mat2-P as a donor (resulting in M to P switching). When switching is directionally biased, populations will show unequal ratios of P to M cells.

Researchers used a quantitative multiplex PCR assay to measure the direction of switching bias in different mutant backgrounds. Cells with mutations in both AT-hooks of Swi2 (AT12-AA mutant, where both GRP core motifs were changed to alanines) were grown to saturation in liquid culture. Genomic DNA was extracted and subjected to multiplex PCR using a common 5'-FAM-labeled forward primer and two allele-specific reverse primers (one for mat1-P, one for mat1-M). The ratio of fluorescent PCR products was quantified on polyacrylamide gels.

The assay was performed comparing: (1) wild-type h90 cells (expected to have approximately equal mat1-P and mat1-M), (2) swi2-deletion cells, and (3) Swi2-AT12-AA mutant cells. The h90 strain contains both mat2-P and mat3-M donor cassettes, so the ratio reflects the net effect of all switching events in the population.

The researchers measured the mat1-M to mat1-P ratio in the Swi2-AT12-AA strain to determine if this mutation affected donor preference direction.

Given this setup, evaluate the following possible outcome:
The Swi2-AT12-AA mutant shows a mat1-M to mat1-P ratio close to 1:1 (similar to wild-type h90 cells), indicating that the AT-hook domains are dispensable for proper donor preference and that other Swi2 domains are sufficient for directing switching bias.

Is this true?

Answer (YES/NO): NO